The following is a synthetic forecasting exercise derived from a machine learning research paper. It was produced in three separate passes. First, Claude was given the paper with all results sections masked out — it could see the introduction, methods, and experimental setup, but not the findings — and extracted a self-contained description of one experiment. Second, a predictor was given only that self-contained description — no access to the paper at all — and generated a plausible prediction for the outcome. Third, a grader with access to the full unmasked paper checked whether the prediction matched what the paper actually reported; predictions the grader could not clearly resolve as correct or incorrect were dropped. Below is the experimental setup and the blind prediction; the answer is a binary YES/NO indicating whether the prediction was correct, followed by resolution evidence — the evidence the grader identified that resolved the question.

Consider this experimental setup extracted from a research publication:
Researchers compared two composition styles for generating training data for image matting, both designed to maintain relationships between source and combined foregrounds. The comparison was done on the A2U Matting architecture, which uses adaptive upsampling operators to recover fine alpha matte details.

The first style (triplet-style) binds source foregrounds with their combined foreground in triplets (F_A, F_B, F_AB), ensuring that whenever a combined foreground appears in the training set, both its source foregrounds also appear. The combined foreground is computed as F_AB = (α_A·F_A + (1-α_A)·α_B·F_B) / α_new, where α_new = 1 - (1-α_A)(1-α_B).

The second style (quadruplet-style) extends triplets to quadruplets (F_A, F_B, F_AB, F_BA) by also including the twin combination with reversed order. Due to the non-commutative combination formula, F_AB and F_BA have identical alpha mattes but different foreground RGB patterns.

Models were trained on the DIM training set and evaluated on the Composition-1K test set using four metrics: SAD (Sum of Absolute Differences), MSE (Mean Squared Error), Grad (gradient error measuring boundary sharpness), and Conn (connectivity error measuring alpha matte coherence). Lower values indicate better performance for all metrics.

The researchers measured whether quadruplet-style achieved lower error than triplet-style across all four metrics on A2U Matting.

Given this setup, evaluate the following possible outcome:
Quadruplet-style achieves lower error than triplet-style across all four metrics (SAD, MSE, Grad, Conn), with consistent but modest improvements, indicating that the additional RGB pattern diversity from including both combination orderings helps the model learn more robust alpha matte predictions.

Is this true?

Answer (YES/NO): YES